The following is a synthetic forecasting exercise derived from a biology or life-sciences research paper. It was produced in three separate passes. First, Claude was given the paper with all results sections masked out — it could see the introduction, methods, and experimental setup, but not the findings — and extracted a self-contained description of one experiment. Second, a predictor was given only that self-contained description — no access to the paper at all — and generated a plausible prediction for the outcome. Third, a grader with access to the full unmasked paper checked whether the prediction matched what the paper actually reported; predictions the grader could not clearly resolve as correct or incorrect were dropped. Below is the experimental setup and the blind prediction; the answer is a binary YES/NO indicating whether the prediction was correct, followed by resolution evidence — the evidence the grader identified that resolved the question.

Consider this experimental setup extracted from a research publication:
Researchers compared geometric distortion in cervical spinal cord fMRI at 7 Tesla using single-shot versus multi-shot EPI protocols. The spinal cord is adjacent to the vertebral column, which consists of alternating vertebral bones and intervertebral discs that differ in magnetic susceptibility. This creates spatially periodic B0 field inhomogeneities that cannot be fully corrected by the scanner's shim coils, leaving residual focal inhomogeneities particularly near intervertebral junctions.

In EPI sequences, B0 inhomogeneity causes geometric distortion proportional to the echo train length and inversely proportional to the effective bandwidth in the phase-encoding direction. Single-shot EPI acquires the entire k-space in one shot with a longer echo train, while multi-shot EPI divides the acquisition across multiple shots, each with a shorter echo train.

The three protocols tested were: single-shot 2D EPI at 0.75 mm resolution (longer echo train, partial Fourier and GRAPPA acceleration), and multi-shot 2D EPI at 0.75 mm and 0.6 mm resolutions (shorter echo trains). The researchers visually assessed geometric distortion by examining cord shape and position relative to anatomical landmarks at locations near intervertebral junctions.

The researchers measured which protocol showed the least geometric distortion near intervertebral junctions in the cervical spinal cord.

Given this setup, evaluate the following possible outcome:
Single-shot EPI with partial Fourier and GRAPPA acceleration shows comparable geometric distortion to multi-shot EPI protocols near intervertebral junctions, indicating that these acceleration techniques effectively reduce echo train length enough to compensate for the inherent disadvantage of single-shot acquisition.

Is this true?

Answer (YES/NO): NO